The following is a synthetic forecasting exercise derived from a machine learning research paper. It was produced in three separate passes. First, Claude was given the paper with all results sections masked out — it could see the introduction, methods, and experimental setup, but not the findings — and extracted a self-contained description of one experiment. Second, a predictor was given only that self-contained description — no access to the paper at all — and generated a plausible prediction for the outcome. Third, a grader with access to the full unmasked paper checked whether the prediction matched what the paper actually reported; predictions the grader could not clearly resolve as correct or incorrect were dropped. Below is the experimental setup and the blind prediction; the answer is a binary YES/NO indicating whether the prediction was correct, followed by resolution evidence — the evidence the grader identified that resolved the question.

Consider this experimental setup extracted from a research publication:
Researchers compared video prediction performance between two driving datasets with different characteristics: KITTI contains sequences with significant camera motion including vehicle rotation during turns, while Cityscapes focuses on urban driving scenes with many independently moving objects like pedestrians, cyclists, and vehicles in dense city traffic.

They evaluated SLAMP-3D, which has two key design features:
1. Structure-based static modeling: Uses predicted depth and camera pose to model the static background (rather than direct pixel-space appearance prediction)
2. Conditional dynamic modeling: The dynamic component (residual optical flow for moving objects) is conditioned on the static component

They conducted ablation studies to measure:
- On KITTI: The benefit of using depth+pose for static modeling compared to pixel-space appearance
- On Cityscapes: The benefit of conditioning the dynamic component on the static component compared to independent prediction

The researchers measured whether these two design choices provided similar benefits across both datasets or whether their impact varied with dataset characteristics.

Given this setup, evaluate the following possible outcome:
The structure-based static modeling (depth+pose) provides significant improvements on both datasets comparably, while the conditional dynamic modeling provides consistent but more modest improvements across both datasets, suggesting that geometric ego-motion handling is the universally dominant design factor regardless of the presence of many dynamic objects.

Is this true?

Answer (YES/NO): NO